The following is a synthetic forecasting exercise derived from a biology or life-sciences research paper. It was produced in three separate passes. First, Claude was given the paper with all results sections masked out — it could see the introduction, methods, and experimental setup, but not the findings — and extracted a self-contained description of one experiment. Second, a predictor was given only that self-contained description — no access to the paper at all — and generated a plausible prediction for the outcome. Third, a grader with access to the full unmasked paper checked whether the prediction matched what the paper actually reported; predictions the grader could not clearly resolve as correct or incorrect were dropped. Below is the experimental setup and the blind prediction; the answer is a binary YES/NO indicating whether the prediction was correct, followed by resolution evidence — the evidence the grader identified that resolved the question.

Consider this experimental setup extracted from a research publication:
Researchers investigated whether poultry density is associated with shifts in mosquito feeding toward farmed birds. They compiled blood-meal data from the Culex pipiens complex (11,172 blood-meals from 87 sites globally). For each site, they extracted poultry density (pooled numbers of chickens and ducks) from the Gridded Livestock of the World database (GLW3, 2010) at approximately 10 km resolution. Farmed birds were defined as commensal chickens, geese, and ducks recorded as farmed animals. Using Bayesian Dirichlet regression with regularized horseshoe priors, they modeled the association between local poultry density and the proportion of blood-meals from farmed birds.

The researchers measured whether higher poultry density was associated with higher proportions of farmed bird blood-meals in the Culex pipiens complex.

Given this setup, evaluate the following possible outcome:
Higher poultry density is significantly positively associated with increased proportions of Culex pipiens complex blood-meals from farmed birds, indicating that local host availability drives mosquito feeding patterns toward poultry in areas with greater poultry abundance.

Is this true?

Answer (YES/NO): NO